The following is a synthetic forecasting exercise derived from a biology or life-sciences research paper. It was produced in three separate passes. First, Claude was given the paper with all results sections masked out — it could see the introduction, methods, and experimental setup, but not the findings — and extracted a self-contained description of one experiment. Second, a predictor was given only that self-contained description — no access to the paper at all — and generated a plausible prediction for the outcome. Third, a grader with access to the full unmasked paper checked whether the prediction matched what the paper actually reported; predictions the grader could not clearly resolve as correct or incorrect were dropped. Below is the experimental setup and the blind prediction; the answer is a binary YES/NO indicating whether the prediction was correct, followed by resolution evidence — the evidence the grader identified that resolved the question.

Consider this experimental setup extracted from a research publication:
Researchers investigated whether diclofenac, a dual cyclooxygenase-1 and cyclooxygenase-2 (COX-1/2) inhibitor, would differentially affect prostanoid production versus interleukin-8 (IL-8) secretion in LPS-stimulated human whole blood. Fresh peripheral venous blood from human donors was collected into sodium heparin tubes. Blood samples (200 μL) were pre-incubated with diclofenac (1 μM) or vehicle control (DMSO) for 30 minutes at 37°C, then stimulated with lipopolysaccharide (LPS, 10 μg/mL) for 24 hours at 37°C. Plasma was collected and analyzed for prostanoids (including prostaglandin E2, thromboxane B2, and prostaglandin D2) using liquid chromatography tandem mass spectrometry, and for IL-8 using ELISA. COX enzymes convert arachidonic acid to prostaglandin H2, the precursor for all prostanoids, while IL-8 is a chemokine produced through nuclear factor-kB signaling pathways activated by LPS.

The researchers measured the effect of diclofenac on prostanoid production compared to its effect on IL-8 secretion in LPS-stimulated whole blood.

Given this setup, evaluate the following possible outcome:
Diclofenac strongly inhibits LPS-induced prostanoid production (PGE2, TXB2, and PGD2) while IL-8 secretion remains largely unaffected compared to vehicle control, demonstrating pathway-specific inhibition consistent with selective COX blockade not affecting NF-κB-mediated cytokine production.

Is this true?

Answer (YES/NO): NO